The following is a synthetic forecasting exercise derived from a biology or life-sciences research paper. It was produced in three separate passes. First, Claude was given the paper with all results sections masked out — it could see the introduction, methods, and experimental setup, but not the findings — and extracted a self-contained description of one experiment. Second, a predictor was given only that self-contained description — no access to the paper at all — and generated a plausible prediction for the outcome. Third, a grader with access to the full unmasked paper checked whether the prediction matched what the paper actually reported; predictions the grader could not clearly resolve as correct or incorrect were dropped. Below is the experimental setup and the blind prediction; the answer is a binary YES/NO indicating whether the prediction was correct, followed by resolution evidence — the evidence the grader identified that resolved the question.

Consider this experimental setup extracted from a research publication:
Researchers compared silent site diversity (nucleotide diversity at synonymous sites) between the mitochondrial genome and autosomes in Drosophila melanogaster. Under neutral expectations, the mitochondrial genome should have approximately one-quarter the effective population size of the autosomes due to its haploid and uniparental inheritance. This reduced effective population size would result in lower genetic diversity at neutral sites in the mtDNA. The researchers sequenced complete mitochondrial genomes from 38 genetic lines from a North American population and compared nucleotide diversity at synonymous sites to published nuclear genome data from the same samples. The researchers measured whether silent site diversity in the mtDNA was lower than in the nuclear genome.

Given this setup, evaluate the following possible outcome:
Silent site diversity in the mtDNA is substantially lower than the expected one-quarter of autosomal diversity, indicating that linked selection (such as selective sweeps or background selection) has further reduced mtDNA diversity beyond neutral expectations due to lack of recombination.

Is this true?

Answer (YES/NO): YES